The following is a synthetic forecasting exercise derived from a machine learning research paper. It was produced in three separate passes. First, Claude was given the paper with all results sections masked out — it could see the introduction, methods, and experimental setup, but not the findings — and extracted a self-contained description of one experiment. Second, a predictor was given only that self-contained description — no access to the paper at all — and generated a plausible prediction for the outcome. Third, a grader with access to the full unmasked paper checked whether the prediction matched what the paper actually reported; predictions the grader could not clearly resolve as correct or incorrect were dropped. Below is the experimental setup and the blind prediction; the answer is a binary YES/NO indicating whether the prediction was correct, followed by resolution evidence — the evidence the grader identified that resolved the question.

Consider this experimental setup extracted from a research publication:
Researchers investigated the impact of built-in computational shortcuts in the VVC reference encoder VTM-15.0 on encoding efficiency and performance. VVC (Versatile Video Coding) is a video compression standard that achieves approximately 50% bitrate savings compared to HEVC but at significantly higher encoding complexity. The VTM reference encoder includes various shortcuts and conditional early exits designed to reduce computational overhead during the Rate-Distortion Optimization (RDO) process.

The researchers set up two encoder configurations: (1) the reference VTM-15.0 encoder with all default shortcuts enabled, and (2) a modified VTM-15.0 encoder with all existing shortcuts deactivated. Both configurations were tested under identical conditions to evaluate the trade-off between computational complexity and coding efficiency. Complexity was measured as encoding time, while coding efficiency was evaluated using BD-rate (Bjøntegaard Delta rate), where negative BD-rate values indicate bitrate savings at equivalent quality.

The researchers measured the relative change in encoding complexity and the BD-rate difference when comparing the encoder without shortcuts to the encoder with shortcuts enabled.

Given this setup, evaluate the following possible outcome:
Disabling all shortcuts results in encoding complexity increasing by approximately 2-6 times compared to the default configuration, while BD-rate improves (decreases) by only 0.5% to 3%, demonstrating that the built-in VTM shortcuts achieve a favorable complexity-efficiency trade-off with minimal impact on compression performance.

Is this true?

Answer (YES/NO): YES